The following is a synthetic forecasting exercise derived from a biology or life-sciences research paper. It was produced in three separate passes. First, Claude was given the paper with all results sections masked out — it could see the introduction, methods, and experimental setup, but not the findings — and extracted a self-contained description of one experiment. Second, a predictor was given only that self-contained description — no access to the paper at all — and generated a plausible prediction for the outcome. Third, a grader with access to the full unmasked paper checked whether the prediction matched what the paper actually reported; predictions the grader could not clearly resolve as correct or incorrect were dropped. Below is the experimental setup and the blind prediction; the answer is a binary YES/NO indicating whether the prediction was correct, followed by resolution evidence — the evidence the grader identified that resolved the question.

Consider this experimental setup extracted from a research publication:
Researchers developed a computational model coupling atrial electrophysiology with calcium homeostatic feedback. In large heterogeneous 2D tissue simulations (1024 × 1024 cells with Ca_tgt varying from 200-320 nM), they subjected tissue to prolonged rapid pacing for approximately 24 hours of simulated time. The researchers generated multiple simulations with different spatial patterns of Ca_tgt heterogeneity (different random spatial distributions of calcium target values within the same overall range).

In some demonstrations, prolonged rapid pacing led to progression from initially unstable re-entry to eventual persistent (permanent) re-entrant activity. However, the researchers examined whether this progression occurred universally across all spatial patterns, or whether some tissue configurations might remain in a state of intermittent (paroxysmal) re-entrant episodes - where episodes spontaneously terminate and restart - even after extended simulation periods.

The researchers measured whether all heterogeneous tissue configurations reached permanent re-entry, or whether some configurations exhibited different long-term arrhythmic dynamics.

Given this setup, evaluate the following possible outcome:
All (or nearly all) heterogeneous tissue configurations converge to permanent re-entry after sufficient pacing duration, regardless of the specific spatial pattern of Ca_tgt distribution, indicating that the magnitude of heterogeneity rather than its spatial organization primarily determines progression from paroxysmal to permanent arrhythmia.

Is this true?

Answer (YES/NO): NO